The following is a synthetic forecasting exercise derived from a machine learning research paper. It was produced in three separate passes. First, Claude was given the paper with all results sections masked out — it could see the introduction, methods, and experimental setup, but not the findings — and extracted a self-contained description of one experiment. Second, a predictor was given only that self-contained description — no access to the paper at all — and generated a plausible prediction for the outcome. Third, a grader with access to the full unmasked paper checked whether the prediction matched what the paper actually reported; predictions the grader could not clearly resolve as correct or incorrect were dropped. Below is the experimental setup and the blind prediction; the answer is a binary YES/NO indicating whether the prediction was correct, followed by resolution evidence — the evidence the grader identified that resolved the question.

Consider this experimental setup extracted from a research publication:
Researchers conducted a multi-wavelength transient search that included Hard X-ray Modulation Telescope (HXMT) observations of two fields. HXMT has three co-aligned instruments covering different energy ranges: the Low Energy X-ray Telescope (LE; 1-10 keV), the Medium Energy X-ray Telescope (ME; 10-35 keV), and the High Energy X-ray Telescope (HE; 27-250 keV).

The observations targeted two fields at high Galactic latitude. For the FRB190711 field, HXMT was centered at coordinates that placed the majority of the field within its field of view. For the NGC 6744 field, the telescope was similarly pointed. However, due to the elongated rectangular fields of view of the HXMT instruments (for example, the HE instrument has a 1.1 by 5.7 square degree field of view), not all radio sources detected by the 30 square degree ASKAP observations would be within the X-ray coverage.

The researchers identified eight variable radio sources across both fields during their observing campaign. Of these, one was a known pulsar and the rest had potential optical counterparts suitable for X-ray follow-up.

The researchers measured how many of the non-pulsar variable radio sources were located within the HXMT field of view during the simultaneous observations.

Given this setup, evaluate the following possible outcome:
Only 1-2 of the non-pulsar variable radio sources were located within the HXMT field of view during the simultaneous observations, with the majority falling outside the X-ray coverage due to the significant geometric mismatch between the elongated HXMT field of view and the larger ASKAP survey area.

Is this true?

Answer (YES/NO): YES